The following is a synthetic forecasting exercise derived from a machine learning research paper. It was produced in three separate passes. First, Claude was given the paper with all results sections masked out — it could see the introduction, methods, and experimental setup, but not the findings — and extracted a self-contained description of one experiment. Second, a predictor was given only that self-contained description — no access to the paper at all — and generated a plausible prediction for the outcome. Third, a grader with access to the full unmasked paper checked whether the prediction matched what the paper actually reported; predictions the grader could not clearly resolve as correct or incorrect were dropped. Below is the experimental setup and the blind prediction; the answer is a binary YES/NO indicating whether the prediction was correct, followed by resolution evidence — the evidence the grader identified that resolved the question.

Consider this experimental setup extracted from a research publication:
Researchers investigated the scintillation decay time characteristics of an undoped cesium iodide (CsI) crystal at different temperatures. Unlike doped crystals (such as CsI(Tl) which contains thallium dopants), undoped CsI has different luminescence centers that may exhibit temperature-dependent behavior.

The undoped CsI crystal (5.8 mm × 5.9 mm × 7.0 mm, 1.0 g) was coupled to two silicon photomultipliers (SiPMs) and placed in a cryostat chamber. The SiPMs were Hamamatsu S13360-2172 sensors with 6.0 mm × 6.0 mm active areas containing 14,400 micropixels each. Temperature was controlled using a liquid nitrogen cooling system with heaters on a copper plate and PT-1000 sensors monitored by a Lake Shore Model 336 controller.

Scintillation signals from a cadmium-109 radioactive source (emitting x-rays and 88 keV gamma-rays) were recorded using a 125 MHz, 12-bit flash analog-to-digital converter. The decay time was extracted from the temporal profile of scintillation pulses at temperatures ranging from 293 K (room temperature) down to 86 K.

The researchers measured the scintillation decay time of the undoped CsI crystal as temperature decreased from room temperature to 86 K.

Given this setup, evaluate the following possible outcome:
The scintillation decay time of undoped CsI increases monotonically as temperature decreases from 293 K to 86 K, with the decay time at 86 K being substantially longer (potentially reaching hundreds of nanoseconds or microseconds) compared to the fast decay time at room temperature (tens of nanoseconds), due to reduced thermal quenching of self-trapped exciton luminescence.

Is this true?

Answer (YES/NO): YES